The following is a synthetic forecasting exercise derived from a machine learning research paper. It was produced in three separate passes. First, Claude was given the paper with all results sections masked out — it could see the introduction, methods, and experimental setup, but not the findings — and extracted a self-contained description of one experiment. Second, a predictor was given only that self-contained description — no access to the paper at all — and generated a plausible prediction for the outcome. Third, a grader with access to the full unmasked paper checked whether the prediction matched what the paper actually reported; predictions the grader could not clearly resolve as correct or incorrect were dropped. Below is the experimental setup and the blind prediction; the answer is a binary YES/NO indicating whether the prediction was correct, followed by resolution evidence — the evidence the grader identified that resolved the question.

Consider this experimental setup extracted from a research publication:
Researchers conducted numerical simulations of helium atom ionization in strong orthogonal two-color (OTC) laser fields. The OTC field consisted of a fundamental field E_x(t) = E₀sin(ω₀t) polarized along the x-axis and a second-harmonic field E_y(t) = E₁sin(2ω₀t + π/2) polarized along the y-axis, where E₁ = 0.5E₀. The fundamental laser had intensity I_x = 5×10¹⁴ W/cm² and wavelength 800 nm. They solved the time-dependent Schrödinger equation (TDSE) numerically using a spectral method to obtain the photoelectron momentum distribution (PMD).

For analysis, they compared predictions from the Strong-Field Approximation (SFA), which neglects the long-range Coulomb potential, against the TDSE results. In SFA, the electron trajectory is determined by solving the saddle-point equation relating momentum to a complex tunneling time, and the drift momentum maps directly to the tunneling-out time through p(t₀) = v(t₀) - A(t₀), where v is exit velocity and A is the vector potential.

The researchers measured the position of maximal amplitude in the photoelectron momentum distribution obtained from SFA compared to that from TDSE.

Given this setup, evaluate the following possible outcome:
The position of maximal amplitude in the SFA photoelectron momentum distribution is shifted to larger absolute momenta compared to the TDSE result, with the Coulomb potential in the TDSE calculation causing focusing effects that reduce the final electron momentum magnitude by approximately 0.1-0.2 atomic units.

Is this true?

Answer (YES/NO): NO